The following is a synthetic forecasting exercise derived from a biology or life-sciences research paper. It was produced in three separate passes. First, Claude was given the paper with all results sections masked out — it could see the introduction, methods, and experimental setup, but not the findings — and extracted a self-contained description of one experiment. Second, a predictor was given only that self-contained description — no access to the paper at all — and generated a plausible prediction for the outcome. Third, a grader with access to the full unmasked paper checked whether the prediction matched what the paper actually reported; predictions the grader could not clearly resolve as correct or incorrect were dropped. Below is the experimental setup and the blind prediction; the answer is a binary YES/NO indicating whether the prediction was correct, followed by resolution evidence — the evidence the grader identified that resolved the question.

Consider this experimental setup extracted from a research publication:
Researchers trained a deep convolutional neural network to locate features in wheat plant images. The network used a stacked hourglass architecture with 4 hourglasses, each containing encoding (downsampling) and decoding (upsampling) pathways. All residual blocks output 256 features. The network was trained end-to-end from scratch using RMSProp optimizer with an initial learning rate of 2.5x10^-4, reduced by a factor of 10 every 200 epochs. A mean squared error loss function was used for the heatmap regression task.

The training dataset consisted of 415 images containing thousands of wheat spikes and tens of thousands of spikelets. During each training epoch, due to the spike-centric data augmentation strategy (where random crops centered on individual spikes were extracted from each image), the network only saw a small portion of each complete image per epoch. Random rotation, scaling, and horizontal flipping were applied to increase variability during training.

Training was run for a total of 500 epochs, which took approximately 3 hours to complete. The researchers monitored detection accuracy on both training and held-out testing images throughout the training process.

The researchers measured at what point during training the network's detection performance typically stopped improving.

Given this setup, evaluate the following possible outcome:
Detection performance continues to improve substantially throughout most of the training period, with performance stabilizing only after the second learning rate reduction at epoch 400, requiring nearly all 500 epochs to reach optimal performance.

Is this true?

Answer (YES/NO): NO